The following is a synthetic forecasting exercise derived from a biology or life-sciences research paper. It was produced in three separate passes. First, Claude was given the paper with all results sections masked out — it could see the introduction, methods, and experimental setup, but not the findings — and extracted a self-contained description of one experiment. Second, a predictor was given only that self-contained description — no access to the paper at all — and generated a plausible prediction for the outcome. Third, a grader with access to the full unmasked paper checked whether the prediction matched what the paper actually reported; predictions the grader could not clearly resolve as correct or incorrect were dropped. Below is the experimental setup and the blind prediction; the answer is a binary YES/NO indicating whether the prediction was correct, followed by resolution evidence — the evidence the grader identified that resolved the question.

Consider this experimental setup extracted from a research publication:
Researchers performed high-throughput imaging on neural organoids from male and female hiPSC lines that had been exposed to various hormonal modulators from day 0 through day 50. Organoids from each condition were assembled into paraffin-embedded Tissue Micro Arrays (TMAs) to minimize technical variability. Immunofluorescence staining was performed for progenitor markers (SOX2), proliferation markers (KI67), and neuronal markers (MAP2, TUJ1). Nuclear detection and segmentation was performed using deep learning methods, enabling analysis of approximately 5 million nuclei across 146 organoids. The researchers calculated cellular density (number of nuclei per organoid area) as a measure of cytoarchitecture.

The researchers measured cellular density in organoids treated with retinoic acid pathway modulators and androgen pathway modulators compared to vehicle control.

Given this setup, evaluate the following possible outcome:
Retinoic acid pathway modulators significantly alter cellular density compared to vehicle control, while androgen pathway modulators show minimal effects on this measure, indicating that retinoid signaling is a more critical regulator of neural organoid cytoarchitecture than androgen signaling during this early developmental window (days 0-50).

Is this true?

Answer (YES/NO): NO